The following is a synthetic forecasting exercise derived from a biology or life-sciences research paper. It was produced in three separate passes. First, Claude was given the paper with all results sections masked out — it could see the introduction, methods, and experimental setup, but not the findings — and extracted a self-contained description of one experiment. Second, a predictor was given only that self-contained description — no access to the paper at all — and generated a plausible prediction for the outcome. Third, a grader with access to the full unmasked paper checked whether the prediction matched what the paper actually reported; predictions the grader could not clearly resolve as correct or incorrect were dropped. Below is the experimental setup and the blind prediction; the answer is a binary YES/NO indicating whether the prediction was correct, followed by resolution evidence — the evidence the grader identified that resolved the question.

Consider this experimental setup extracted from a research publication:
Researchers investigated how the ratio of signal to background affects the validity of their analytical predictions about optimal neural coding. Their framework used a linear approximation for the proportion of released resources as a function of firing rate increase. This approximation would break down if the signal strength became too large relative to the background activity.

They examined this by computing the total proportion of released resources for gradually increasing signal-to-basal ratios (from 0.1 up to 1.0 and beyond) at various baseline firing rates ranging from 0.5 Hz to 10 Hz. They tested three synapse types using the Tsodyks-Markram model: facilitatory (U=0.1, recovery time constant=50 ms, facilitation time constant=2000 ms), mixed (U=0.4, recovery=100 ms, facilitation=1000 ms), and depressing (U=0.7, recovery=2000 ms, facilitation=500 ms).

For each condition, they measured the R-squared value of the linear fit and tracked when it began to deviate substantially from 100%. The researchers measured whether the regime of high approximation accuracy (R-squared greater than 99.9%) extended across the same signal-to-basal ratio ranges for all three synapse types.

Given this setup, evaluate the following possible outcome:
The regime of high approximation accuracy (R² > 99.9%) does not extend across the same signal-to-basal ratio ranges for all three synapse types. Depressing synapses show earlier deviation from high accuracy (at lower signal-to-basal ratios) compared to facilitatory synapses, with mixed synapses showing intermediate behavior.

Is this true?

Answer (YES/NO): YES